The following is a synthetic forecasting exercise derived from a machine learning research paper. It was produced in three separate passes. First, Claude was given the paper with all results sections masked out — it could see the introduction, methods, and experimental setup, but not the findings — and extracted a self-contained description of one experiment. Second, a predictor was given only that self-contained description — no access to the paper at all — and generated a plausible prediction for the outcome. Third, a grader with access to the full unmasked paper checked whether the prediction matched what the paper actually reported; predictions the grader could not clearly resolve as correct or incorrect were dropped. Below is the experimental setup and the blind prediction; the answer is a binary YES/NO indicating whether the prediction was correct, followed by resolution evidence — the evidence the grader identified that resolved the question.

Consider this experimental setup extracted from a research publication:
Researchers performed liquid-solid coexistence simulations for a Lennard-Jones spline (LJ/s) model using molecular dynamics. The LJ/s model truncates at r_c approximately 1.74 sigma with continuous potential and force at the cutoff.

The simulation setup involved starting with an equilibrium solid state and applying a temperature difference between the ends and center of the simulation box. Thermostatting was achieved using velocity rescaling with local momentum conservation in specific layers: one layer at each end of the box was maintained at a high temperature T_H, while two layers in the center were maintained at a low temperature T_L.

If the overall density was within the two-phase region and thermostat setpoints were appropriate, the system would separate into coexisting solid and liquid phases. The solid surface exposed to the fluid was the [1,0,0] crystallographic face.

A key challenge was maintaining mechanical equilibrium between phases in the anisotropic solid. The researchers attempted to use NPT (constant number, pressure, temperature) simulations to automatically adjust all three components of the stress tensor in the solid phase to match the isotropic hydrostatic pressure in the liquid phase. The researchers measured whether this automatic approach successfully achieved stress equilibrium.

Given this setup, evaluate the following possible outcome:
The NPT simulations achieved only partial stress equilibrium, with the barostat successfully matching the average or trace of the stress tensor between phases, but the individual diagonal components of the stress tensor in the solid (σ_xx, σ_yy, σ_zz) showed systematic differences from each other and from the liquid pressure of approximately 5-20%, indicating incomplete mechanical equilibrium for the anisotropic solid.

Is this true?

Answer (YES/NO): NO